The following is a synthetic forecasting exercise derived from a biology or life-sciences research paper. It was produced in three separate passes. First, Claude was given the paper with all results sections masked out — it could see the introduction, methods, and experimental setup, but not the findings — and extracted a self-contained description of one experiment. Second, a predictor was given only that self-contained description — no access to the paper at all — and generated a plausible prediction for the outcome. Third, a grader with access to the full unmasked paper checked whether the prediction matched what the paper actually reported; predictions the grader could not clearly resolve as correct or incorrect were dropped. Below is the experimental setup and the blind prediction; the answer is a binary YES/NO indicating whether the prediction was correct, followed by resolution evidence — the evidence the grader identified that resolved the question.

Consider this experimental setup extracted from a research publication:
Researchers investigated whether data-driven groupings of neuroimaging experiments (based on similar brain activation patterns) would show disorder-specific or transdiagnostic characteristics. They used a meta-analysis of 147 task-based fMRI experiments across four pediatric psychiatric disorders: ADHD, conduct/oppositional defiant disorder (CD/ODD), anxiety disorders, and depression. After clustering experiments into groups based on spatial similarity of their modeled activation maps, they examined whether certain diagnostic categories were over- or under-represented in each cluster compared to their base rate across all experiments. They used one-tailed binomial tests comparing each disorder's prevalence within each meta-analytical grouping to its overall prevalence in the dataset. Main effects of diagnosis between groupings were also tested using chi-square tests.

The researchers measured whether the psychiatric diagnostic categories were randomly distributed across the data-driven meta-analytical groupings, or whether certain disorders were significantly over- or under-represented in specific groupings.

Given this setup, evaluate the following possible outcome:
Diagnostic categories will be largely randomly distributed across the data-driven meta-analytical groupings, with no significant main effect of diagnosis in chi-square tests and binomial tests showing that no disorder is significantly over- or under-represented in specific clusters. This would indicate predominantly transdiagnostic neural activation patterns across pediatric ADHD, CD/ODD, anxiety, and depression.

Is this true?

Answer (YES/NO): NO